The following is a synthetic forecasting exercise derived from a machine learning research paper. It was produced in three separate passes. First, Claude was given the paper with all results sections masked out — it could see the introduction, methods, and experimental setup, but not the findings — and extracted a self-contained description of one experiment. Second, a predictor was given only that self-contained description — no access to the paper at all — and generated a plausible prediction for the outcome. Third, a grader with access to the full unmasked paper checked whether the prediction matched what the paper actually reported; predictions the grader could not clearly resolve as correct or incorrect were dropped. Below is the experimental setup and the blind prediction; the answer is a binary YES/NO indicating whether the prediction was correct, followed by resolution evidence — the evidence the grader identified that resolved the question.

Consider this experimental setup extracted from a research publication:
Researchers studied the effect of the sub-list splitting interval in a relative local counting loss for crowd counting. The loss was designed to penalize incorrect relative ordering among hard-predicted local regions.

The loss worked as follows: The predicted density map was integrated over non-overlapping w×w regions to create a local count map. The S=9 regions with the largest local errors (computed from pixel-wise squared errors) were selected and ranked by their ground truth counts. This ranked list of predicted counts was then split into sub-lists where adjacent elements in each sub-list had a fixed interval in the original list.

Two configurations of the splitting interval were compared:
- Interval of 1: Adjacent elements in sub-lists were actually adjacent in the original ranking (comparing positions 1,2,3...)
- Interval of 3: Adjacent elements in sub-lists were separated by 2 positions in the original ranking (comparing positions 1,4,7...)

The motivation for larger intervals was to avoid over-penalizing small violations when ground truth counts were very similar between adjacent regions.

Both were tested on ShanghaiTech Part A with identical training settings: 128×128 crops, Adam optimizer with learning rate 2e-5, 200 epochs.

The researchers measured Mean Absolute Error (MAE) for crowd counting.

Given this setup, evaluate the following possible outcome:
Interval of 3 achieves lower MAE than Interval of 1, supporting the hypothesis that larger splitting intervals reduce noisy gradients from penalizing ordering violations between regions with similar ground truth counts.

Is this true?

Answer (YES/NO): YES